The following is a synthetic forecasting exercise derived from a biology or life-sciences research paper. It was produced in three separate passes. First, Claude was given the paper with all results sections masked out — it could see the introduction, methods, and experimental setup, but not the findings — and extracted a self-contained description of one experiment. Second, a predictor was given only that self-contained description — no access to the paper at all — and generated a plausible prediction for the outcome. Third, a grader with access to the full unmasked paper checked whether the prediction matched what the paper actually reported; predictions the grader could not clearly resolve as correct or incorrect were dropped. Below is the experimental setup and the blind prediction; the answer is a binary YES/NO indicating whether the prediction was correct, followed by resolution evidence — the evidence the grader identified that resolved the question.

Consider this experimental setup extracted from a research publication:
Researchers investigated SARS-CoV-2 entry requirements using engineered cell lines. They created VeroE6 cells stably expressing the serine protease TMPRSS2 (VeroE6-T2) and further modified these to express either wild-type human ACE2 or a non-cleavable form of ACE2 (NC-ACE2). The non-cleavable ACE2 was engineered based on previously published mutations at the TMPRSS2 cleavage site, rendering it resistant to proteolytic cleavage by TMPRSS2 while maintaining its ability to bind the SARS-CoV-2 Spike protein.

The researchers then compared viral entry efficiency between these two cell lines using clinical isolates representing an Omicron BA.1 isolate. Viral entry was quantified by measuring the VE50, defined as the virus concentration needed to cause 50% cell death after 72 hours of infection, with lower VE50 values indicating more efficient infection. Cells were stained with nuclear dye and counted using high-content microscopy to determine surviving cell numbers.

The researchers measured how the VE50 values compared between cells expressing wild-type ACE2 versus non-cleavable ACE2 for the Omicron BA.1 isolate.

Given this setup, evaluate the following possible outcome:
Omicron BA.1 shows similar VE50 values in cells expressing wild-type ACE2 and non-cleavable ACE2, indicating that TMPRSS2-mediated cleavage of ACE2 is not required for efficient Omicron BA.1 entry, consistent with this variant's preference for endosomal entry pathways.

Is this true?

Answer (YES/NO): NO